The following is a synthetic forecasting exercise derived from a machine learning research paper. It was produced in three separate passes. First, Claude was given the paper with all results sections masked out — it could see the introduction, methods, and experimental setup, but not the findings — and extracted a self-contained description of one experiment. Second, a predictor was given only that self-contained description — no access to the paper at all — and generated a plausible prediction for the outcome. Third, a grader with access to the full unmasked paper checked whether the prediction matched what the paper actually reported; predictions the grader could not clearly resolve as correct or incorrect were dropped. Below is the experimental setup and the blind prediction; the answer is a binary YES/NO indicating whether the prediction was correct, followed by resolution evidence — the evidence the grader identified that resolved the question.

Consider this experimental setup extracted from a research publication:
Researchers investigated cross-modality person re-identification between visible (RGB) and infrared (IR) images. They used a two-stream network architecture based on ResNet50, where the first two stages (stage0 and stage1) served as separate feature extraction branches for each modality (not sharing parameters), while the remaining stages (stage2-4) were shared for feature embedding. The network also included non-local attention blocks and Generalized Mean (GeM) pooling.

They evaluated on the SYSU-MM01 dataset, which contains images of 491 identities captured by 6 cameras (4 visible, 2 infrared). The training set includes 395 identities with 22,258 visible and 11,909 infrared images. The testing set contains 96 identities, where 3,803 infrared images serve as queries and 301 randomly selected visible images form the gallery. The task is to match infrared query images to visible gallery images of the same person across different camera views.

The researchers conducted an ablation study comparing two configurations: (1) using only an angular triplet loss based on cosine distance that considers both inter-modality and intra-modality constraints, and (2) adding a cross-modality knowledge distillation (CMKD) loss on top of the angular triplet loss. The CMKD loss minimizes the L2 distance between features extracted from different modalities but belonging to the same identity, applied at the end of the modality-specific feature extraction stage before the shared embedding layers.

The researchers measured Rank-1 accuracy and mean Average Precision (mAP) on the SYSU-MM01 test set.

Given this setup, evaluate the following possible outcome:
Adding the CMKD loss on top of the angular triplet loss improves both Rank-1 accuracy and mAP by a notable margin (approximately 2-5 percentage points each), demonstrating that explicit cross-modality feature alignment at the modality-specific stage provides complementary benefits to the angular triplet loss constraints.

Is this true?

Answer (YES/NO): NO